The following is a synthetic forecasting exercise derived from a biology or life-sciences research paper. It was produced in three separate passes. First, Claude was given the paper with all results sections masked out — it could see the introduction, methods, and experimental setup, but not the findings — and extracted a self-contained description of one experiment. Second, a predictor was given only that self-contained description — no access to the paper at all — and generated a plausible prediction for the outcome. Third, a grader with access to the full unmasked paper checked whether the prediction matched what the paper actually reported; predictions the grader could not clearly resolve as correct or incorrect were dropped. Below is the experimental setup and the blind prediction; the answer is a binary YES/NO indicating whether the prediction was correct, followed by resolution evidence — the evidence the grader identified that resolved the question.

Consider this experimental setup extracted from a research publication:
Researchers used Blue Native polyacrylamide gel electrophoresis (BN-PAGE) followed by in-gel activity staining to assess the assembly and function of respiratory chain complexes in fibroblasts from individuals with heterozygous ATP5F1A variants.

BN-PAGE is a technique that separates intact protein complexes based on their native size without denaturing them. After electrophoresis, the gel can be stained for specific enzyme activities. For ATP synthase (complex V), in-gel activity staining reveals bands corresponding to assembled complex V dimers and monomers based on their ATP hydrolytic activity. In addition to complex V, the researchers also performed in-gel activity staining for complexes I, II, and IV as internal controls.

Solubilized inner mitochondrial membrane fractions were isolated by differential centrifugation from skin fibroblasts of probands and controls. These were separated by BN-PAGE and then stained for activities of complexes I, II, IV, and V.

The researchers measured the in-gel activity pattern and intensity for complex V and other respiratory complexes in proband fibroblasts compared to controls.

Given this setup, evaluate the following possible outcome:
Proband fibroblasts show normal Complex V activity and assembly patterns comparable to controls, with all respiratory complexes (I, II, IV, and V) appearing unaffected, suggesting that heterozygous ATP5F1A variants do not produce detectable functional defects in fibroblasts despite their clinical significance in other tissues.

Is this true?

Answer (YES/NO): NO